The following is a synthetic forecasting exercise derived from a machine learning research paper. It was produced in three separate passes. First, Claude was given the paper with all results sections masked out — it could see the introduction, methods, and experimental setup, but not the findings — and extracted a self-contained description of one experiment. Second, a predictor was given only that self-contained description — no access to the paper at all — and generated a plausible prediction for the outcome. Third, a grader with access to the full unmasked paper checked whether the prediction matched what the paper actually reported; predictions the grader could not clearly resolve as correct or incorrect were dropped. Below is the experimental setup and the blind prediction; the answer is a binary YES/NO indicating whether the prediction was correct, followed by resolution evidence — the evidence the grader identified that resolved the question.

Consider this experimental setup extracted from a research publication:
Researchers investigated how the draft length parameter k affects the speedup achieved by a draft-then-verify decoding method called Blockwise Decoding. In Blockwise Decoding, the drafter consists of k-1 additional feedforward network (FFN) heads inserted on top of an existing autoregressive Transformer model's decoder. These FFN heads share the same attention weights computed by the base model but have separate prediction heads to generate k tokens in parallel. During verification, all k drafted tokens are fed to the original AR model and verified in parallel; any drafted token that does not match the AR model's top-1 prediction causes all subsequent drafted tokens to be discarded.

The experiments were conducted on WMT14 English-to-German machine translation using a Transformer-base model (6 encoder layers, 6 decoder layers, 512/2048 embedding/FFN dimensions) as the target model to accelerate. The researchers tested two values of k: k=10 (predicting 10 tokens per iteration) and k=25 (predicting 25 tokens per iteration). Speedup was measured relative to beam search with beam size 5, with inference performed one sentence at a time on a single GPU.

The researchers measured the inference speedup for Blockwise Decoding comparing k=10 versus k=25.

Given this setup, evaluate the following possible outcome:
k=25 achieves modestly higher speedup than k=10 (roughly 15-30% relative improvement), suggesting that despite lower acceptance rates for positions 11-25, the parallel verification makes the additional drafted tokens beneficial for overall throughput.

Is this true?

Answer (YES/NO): NO